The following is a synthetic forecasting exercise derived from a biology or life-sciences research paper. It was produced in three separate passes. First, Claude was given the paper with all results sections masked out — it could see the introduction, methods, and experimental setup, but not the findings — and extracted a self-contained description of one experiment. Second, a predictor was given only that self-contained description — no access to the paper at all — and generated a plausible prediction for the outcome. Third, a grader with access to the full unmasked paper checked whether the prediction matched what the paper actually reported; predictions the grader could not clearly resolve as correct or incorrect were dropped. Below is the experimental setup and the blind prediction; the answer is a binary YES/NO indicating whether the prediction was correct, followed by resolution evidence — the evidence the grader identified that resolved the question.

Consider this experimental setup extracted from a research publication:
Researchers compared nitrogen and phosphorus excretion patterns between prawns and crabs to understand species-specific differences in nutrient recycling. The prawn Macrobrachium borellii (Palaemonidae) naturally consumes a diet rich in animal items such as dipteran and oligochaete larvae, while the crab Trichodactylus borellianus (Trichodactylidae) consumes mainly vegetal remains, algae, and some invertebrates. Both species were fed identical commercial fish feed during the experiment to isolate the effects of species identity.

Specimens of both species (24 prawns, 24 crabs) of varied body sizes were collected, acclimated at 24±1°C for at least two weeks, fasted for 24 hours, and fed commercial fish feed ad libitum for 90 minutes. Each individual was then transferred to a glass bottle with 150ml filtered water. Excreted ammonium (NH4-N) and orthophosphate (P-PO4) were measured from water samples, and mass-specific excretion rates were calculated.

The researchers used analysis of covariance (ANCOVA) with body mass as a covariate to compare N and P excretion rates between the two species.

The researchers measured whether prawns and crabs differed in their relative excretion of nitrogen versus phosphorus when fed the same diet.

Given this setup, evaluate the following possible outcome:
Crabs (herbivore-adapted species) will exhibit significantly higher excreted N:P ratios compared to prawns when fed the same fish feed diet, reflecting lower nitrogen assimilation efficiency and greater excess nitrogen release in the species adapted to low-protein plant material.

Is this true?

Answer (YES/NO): YES